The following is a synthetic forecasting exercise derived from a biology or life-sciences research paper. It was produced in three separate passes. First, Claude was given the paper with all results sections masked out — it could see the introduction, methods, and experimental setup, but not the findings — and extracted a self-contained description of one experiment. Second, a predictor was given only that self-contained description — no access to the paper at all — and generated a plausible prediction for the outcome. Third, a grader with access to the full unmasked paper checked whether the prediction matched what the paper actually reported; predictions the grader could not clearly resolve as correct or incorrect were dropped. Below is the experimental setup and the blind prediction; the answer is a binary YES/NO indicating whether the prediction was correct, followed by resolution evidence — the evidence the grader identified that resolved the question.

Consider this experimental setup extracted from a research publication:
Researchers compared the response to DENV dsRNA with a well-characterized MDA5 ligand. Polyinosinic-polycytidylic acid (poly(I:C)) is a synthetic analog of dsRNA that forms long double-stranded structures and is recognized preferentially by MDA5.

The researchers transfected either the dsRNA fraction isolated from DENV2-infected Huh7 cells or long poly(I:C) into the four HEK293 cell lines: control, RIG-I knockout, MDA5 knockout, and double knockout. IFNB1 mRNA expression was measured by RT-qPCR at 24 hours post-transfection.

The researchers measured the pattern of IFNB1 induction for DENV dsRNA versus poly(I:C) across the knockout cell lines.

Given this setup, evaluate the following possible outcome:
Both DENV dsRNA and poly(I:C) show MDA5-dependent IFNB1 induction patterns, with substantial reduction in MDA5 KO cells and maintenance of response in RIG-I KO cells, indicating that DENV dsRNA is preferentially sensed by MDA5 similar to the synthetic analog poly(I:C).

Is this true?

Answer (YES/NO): NO